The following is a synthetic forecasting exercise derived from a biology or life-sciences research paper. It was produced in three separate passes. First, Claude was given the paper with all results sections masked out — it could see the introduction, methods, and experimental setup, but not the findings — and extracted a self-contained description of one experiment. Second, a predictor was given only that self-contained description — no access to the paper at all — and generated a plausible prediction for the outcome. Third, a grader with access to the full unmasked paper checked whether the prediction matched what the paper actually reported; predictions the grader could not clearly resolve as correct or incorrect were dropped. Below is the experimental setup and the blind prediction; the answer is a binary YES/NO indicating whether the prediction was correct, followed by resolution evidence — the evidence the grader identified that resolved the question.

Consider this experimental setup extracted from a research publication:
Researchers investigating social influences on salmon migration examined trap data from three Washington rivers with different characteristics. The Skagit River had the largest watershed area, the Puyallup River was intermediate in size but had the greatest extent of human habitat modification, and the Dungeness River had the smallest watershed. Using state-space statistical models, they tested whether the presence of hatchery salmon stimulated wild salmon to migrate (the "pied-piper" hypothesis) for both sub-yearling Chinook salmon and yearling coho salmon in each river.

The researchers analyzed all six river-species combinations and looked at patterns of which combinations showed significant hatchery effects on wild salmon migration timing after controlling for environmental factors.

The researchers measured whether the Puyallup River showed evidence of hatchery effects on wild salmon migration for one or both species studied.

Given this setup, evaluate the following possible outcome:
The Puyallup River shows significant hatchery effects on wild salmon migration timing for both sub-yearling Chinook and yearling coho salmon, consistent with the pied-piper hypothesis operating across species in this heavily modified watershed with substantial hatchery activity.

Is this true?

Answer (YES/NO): YES